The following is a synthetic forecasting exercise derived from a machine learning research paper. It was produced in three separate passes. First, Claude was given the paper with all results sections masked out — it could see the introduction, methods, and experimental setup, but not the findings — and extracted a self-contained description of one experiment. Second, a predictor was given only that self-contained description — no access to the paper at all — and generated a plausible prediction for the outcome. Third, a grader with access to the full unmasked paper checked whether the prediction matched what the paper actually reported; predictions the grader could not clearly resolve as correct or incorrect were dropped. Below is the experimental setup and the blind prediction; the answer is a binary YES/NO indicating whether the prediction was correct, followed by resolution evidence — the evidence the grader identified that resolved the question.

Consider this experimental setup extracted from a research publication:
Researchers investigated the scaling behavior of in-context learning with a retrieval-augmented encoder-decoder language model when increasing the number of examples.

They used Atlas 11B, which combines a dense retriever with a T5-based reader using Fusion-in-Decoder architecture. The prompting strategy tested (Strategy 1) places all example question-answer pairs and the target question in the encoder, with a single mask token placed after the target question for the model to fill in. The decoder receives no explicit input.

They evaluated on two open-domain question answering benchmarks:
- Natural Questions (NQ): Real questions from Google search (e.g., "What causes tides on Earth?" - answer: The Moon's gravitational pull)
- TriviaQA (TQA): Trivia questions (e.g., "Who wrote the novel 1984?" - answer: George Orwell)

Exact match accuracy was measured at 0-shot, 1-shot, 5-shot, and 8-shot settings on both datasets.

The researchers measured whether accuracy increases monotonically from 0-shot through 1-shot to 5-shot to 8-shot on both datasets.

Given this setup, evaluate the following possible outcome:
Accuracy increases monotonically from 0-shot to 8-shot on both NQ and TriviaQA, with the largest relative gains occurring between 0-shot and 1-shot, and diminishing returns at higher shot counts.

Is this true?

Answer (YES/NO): NO